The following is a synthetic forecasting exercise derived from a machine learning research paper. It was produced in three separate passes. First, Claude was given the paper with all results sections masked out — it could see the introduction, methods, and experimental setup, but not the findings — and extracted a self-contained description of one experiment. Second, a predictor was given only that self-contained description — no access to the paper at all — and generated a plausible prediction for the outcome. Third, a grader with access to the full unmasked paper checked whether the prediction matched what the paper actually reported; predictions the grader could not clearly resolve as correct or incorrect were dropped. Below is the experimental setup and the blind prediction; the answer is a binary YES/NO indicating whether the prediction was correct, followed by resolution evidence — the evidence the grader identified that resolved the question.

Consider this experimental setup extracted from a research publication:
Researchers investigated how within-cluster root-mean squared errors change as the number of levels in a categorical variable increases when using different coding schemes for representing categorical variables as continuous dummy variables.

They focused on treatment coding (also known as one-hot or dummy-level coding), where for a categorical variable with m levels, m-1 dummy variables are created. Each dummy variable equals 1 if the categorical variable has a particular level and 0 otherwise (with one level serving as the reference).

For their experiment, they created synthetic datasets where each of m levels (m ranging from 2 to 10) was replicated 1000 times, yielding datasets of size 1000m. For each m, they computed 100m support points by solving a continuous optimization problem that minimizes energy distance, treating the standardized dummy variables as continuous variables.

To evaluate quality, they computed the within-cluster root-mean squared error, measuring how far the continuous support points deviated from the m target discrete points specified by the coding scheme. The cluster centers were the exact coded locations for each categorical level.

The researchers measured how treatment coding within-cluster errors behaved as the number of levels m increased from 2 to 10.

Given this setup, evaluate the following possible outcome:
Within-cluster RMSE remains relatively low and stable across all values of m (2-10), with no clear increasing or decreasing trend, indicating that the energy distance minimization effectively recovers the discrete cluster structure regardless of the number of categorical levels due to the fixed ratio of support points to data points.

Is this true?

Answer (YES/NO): NO